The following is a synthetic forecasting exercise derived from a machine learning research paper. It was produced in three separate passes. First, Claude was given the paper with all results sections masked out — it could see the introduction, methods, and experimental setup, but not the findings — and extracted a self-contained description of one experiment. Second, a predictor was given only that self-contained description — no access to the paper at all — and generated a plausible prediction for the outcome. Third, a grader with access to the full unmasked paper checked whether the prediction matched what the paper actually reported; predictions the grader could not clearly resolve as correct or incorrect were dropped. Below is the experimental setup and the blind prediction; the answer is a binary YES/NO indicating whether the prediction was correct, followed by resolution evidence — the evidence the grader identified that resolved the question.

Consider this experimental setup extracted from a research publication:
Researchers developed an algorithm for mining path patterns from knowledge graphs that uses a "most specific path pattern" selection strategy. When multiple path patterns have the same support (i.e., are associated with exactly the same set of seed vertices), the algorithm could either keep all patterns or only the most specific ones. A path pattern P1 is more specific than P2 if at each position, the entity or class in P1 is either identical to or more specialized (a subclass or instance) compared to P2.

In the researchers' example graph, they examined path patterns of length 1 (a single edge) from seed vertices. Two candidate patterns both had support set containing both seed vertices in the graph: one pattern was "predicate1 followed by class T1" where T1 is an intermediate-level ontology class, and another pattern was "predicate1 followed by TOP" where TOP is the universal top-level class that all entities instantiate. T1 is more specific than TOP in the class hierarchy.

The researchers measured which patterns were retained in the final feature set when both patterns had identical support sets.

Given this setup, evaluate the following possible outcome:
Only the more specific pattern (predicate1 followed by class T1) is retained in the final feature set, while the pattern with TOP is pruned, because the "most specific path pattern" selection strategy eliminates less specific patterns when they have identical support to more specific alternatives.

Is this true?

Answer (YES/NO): YES